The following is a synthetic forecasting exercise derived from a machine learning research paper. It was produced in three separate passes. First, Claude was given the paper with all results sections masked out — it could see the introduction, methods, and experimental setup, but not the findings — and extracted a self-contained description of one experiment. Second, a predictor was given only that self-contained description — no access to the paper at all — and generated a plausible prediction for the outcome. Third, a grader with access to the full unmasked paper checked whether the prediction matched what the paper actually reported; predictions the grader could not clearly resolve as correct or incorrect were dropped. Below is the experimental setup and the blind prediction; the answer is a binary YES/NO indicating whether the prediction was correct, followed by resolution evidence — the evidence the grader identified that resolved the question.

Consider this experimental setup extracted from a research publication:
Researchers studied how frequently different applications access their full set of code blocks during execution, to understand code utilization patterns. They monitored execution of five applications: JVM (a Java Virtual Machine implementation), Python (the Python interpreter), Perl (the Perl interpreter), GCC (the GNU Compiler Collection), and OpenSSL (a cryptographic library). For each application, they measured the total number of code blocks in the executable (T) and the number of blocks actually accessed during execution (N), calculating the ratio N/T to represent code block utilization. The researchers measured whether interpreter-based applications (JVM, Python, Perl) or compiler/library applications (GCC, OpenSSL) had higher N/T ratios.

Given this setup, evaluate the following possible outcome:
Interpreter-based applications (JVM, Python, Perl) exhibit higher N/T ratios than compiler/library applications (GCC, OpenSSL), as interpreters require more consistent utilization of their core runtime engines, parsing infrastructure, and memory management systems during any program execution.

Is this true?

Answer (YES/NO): NO